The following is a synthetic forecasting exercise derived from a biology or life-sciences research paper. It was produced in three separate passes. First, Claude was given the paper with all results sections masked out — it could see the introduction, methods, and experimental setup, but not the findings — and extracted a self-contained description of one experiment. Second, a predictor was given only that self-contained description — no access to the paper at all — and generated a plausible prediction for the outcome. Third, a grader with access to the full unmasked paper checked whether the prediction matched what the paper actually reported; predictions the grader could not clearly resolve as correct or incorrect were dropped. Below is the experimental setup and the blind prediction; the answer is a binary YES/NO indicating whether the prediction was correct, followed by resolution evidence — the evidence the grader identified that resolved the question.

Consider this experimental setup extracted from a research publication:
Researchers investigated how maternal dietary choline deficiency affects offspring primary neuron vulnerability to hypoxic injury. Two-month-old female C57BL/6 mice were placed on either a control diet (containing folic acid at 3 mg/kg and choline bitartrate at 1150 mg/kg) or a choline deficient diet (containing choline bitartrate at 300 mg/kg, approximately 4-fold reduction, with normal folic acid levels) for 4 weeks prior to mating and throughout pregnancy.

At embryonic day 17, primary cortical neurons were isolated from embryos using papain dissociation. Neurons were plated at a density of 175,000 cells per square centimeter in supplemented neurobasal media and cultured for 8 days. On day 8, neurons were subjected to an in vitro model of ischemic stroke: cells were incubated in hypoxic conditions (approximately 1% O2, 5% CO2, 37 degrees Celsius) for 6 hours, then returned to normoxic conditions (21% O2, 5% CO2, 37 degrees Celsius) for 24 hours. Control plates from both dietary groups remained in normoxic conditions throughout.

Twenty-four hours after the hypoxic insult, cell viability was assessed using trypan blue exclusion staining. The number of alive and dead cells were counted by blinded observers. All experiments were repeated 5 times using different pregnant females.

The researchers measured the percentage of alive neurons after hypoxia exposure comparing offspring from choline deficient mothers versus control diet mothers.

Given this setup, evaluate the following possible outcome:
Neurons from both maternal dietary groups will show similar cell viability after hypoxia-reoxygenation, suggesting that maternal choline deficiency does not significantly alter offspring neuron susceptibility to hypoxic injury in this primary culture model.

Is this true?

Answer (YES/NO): NO